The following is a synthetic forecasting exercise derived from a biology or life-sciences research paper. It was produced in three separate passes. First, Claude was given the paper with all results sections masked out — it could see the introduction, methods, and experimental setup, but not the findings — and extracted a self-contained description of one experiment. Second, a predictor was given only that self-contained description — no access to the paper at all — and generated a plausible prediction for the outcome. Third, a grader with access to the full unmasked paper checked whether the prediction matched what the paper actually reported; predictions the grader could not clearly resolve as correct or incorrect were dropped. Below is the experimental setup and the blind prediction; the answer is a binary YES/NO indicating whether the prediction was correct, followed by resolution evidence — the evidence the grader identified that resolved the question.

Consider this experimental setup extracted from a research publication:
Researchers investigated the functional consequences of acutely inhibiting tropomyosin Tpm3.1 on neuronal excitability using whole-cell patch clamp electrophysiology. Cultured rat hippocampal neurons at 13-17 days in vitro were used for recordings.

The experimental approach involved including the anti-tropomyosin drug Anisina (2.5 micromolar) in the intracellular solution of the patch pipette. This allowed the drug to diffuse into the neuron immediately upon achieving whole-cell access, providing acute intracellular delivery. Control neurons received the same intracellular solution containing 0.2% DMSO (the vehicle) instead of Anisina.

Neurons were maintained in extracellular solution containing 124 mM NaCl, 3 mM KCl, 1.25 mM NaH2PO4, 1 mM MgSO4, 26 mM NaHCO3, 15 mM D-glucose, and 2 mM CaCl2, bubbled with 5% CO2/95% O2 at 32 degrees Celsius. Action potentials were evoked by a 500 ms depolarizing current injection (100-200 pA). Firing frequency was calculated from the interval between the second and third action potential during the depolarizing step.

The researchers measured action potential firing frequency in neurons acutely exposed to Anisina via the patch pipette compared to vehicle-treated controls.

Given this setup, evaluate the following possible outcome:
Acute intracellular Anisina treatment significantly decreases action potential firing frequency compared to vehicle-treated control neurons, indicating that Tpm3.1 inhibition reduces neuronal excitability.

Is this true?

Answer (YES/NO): YES